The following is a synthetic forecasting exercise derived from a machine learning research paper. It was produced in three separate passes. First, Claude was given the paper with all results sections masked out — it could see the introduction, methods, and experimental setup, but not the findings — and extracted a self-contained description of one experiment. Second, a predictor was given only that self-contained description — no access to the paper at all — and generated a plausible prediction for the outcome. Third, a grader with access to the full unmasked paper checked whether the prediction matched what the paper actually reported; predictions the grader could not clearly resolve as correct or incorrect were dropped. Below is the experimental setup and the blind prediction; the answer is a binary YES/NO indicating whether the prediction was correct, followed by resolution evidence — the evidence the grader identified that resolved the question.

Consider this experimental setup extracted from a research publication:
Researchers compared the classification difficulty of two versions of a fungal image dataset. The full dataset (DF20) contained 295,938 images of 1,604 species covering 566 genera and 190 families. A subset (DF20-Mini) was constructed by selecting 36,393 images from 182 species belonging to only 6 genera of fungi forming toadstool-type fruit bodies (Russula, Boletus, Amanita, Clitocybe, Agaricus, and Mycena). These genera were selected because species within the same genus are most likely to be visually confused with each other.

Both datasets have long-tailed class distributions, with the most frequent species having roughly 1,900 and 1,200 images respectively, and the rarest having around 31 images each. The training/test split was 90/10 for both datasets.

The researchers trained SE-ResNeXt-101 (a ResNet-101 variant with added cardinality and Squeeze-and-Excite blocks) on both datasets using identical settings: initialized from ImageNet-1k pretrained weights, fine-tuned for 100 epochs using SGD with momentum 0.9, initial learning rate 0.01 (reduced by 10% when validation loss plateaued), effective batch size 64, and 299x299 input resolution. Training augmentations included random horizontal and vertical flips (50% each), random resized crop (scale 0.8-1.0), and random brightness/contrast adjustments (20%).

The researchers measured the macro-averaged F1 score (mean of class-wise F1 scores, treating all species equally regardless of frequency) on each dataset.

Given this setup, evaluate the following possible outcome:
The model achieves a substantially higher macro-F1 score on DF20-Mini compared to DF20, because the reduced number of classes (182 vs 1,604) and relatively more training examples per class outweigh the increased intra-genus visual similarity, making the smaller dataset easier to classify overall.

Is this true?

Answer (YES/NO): NO